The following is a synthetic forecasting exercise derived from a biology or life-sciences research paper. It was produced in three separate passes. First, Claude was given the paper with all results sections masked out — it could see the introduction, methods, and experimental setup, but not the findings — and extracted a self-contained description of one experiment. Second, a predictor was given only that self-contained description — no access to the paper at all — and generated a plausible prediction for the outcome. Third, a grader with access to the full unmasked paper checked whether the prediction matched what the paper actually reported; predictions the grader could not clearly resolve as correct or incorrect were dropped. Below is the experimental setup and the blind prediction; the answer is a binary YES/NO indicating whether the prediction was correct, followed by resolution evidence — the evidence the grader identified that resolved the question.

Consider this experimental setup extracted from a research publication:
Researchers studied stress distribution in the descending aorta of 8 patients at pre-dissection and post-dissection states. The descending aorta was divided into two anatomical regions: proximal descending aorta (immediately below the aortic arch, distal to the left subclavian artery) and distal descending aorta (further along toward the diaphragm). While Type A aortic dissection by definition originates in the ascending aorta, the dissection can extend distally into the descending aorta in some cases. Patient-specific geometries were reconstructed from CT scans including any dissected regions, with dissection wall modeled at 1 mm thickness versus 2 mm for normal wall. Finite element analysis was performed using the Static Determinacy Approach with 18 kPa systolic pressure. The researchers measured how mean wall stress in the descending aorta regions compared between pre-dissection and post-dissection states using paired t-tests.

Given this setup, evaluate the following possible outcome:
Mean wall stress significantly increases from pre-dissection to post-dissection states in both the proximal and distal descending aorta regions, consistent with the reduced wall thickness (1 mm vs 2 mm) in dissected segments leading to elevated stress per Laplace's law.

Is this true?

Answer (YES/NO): YES